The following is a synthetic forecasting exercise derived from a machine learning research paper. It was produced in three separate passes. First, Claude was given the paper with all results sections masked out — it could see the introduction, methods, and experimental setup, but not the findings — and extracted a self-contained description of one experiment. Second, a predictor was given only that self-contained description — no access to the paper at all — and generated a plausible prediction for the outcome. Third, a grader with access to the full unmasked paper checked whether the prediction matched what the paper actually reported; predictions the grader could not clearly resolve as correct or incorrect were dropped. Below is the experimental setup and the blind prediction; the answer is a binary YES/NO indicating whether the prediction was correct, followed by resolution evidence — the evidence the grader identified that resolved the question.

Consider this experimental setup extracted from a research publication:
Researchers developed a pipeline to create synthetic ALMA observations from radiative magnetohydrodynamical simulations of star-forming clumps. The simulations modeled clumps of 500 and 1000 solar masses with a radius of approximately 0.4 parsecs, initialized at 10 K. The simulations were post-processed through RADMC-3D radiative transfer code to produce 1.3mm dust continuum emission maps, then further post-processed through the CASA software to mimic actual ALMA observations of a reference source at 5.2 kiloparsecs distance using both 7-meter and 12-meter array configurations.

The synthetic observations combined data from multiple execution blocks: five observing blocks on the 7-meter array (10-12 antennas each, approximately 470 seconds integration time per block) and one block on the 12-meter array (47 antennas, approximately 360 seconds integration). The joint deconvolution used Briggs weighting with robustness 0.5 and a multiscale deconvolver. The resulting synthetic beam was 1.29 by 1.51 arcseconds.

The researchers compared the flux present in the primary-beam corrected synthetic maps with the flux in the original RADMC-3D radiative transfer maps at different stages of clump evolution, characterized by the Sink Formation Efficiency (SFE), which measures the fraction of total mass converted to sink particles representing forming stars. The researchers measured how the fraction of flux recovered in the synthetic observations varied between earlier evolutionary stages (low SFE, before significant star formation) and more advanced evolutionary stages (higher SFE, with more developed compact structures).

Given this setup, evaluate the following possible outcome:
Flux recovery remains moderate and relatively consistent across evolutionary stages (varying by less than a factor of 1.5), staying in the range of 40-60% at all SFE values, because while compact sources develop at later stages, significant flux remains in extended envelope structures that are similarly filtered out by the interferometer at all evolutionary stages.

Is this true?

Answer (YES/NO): NO